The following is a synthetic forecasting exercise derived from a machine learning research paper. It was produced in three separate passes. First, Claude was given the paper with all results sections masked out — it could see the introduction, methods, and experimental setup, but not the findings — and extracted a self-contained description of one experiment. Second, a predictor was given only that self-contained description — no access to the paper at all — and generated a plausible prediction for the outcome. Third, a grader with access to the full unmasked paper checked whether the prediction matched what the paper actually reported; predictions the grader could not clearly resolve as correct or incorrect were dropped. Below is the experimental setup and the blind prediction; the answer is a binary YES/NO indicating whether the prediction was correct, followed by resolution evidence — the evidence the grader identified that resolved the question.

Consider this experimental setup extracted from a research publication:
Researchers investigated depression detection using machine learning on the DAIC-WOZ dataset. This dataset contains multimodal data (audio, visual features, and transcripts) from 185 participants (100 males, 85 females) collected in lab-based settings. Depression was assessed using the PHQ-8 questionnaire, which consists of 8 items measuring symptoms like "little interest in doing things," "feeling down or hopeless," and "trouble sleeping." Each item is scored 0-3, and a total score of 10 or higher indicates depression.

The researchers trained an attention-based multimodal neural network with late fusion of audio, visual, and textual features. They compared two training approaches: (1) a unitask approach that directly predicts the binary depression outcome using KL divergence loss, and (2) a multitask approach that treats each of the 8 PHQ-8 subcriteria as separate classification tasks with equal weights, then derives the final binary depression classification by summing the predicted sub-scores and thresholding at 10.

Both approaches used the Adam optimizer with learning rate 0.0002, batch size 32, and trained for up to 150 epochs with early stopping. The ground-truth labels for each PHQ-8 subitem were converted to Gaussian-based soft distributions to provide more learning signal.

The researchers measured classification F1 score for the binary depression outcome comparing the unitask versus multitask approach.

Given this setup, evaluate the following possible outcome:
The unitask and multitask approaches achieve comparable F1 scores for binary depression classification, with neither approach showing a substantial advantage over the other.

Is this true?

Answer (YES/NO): NO